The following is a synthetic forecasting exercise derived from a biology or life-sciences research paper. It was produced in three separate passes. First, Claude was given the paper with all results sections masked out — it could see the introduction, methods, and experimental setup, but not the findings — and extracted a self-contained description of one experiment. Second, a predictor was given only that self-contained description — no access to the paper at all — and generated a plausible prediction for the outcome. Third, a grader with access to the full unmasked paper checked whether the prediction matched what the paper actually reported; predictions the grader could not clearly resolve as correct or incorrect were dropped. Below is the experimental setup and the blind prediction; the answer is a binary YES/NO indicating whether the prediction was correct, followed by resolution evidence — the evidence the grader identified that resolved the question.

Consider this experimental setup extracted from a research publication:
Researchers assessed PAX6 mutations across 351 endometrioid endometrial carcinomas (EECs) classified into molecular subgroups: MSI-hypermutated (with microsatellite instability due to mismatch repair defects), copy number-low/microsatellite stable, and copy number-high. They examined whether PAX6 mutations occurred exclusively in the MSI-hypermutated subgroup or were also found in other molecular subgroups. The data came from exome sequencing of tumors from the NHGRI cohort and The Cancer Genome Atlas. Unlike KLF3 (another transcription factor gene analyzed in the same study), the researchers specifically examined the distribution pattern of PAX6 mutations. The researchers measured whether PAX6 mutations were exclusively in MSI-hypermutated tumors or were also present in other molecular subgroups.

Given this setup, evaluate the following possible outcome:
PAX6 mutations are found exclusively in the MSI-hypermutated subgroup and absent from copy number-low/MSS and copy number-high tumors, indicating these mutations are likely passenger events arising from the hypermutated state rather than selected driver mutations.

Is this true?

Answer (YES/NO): NO